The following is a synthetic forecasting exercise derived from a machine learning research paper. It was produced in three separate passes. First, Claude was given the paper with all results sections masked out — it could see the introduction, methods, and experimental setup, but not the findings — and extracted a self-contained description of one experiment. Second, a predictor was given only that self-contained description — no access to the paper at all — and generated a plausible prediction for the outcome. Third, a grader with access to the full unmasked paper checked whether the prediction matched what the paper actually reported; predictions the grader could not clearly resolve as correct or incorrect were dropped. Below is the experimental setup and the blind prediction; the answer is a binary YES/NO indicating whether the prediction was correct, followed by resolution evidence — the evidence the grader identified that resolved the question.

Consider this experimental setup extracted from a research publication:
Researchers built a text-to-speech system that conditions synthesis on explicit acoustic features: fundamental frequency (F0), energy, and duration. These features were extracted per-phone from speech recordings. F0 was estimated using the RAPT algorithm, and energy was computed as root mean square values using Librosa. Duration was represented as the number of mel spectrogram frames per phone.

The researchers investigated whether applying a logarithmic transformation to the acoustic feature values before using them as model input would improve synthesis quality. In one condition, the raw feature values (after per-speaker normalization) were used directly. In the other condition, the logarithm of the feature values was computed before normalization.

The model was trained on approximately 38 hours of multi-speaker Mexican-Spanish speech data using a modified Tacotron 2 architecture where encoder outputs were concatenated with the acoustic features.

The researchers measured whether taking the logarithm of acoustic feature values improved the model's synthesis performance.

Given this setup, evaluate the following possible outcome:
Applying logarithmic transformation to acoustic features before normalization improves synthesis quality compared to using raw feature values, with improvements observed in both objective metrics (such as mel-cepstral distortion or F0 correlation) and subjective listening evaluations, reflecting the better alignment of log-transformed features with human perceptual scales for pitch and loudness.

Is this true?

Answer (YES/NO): NO